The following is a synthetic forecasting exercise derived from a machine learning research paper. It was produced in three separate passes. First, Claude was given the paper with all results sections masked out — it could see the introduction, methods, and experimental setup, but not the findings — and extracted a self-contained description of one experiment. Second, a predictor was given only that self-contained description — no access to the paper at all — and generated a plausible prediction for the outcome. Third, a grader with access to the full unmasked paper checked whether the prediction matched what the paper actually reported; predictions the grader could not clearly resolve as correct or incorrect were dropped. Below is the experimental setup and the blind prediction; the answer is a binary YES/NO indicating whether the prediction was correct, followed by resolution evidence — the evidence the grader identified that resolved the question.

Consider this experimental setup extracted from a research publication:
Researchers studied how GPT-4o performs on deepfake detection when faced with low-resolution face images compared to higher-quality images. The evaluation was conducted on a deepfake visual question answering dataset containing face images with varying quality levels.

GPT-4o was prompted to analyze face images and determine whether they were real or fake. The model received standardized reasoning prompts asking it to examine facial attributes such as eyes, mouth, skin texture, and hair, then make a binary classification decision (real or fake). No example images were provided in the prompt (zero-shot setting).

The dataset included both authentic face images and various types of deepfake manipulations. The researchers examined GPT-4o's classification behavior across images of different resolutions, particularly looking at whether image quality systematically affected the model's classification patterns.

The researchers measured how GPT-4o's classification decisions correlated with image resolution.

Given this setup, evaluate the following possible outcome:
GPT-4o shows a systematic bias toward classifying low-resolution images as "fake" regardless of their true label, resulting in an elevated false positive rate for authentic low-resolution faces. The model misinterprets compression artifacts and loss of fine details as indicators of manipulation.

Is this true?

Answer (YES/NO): YES